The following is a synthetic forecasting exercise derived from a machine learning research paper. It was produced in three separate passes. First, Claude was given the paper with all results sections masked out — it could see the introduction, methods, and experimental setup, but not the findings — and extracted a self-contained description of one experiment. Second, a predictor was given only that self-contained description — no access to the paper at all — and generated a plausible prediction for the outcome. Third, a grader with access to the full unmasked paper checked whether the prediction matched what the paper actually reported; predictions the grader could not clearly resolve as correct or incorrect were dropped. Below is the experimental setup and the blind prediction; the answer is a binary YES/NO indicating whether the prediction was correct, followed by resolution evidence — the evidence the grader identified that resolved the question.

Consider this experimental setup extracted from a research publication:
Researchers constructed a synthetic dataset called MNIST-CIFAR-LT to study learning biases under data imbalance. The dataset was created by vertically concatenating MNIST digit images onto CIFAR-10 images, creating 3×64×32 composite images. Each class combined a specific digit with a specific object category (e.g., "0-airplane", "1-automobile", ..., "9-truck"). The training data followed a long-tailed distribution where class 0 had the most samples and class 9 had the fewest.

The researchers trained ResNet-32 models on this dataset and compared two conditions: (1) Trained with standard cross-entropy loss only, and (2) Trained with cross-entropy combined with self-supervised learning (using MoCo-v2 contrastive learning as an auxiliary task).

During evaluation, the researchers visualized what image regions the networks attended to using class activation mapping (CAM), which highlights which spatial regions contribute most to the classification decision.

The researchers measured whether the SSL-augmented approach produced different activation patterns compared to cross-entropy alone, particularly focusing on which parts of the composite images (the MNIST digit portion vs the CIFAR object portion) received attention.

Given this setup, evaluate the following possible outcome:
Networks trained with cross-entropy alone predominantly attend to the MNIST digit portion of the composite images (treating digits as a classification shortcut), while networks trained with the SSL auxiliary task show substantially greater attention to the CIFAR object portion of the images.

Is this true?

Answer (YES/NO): YES